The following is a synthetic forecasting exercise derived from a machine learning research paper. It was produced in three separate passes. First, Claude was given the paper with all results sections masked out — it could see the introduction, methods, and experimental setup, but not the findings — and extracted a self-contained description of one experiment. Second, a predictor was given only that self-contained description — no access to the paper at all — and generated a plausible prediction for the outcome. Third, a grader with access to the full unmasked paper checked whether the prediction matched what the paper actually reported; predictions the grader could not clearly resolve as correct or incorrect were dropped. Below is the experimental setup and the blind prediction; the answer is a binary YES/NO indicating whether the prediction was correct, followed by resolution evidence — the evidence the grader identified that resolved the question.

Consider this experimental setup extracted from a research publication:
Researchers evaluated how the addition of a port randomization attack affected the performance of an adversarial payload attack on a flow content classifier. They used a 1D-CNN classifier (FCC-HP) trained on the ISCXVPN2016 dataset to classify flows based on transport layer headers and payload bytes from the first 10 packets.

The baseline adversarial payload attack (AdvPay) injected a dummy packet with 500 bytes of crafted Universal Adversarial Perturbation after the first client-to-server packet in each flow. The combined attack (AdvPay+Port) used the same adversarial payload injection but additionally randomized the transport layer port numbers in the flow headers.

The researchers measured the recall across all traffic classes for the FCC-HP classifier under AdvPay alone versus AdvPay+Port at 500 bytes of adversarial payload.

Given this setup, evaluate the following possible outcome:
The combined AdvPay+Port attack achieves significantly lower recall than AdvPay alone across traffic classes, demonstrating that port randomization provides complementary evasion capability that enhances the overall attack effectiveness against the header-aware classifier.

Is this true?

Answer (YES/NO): NO